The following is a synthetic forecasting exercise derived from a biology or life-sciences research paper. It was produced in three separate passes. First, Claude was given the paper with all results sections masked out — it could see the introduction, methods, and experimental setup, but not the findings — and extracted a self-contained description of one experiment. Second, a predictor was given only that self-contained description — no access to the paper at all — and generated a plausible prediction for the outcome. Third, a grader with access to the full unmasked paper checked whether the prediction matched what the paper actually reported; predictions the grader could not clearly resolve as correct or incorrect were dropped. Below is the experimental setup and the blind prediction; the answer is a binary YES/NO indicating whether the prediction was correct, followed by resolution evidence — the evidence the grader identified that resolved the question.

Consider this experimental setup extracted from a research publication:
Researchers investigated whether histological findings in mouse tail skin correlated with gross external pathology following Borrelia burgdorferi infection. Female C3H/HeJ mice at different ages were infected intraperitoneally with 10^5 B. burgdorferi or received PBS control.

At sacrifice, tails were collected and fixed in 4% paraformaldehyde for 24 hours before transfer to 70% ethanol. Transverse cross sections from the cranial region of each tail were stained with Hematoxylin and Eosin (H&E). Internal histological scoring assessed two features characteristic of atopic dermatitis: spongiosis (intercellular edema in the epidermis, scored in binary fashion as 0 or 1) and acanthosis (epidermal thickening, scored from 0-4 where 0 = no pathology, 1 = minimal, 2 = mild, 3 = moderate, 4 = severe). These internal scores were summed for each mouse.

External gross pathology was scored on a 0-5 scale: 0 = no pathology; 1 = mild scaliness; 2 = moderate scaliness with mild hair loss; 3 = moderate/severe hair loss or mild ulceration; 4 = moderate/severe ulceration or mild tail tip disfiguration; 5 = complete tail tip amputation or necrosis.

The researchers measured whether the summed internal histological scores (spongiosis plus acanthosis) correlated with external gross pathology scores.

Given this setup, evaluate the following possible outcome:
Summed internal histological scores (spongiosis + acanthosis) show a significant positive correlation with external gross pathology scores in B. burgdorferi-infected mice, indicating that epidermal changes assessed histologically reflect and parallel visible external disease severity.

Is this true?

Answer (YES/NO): YES